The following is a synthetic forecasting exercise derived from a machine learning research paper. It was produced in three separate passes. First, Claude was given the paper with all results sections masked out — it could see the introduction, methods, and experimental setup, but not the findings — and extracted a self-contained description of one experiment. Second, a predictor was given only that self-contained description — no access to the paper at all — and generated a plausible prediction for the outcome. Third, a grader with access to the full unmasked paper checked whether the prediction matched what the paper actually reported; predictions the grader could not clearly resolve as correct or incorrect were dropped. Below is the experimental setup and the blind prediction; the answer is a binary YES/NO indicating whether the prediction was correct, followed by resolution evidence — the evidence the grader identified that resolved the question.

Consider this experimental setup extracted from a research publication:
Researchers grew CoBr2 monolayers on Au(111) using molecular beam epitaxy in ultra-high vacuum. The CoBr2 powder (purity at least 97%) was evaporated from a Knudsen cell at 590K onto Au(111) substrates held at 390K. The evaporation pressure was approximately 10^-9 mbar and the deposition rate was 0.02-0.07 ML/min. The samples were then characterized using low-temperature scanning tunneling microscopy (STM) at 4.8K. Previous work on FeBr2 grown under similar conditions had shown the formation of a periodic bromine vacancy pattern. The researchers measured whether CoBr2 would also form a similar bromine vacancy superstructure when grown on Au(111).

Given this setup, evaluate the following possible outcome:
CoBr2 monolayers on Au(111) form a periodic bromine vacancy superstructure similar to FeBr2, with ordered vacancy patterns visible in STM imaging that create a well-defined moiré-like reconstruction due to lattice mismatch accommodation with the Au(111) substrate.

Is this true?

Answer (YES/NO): NO